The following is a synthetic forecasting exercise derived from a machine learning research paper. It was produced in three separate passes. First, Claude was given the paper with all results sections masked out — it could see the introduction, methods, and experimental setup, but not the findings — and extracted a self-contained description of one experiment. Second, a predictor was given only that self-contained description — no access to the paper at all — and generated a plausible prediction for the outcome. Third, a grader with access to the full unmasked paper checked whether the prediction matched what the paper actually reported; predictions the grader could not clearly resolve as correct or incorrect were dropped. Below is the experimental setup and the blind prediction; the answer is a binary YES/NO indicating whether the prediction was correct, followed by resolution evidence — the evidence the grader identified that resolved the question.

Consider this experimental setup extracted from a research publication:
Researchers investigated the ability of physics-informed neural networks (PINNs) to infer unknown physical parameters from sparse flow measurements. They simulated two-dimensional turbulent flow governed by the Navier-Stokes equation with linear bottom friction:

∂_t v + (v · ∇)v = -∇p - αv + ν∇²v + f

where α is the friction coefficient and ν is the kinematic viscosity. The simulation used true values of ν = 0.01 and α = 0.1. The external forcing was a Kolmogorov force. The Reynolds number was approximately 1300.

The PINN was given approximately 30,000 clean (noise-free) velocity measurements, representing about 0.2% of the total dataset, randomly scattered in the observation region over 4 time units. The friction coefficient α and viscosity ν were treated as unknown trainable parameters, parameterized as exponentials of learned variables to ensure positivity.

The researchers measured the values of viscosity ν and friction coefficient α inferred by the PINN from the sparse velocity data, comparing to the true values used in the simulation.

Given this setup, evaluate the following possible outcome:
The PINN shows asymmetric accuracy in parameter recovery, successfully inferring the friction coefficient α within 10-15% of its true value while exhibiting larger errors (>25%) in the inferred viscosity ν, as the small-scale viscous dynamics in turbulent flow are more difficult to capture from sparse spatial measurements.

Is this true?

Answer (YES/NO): NO